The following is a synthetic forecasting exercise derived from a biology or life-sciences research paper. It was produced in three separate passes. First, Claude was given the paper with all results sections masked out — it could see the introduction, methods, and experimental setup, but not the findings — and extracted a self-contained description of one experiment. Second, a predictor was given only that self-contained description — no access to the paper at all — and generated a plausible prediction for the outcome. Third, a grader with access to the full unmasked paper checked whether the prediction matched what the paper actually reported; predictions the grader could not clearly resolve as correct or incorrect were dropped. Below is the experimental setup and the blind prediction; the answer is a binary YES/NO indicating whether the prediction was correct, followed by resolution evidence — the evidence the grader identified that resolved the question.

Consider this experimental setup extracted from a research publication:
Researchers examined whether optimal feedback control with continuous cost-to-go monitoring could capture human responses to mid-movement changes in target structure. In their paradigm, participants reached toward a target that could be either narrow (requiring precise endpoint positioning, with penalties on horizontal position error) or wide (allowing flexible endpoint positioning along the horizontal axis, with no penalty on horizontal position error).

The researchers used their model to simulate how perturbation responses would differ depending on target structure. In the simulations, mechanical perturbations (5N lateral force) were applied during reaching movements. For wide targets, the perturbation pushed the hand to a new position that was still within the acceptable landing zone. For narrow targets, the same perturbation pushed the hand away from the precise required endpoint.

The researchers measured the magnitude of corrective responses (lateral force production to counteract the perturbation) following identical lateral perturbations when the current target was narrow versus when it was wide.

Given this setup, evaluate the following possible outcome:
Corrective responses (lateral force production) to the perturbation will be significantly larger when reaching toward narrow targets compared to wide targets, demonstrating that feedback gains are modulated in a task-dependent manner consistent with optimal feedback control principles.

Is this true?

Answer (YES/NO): YES